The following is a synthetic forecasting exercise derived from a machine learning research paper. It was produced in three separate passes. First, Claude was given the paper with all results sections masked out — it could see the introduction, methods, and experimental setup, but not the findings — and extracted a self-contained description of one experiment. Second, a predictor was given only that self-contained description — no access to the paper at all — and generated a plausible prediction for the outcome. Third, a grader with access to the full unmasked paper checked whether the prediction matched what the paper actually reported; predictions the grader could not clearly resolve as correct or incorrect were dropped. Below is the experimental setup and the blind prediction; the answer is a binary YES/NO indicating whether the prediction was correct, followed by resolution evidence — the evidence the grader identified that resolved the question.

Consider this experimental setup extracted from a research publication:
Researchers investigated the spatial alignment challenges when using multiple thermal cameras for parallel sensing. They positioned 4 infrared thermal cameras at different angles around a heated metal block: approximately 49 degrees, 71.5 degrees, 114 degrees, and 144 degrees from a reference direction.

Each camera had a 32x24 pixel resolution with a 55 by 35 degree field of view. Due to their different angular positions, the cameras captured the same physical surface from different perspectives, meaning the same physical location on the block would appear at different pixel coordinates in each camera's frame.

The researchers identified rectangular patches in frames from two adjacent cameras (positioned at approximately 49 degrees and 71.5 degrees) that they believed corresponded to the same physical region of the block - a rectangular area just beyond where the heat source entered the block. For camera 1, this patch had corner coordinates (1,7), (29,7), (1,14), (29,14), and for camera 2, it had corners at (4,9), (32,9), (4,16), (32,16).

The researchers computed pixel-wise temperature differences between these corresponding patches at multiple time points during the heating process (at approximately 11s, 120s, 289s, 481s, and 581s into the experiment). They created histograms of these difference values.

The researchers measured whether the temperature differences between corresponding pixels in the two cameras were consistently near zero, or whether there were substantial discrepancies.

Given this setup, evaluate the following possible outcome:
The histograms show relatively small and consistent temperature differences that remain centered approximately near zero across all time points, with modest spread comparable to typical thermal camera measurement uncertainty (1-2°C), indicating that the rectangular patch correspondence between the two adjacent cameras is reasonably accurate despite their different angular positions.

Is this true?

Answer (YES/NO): NO